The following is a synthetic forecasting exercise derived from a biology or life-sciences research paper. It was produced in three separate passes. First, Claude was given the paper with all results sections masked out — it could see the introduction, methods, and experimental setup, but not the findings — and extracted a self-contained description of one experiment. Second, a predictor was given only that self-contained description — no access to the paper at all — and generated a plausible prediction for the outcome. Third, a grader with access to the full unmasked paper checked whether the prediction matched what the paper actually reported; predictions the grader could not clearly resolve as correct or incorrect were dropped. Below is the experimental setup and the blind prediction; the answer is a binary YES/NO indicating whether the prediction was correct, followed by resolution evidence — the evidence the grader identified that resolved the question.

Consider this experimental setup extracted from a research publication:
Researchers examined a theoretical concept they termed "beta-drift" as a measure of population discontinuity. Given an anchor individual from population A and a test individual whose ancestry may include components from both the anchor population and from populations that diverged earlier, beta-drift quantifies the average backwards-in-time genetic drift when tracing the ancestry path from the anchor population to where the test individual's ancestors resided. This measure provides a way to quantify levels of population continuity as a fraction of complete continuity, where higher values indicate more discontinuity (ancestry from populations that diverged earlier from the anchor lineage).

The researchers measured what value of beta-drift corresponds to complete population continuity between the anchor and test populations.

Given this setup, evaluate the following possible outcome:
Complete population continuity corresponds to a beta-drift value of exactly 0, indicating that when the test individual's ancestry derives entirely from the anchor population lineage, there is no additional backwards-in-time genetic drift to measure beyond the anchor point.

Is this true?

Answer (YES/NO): YES